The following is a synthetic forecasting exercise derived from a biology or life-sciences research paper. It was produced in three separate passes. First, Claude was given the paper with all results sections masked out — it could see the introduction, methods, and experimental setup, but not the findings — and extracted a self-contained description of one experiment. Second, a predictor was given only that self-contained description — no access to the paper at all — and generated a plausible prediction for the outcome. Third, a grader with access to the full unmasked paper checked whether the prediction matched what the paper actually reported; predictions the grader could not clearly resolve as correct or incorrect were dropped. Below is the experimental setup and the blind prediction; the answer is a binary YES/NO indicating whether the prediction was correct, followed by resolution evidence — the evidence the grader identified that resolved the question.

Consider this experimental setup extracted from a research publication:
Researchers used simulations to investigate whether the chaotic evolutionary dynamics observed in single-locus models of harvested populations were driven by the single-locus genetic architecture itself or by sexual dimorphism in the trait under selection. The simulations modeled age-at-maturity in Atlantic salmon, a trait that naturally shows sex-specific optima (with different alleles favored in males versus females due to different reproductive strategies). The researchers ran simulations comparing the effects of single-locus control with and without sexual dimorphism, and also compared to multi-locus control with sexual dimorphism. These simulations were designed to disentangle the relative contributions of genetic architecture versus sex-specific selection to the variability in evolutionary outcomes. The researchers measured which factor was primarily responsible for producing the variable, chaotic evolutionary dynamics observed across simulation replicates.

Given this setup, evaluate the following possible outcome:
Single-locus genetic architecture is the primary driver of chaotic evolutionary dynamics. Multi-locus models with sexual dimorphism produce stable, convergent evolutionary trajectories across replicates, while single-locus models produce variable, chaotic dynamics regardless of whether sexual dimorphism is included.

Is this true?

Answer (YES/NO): YES